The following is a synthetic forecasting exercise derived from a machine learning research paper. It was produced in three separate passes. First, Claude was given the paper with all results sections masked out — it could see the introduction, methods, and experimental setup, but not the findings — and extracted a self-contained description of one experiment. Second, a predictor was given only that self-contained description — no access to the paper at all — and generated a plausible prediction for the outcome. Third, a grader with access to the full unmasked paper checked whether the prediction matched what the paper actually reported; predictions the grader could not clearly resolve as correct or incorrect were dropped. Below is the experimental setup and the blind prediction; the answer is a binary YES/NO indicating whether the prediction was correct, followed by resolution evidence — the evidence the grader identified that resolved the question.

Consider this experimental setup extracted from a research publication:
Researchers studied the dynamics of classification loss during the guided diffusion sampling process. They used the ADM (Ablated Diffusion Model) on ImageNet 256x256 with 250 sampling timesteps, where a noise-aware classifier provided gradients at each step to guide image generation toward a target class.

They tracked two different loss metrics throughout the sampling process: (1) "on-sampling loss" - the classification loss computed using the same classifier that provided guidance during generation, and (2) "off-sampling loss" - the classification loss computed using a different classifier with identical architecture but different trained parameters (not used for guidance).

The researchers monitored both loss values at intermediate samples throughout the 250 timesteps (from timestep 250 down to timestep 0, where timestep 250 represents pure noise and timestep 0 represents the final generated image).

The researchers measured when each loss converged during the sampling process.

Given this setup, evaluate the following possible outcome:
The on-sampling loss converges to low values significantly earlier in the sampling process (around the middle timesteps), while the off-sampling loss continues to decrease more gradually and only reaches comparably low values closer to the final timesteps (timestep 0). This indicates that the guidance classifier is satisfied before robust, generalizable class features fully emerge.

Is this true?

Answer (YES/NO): NO